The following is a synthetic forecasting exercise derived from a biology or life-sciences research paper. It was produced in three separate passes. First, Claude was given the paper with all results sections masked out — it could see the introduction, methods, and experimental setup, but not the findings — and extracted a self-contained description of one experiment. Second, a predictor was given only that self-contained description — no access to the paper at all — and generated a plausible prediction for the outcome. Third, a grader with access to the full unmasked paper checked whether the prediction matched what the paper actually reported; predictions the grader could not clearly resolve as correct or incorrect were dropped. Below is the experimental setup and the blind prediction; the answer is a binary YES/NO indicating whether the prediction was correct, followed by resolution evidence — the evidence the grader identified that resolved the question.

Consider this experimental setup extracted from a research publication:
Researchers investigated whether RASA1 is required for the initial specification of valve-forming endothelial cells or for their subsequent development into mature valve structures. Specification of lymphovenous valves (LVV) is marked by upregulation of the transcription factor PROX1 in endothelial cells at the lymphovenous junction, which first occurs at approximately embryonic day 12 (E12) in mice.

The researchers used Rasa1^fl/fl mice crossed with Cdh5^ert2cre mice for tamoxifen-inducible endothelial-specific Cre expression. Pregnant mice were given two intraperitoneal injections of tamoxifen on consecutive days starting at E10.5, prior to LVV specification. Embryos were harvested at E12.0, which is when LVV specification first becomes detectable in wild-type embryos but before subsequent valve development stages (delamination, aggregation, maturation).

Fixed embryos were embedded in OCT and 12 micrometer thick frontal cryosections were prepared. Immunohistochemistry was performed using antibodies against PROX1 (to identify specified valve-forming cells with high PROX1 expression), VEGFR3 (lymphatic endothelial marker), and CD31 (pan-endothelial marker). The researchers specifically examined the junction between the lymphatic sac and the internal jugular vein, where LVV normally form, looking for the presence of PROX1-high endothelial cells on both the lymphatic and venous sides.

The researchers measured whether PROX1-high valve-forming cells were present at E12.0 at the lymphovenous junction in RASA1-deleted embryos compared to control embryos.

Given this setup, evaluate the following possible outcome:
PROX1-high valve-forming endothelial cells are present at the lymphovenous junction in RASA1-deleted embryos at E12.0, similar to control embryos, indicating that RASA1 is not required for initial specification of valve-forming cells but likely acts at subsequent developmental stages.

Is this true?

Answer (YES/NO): YES